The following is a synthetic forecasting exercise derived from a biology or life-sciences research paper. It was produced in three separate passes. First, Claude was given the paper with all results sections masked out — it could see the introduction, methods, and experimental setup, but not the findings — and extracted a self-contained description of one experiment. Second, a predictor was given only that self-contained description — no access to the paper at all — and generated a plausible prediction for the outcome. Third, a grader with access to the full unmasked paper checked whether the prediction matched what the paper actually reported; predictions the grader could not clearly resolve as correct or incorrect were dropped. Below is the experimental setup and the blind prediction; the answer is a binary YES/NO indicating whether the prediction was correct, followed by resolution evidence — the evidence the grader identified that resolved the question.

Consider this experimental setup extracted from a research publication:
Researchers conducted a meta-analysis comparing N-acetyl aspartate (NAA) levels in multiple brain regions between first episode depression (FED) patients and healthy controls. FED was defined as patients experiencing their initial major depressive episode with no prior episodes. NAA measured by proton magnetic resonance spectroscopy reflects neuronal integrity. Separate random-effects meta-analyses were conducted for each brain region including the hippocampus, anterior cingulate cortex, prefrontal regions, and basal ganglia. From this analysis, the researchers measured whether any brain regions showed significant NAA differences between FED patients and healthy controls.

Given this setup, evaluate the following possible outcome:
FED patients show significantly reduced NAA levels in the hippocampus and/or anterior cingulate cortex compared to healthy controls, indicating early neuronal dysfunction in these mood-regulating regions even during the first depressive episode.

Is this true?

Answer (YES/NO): NO